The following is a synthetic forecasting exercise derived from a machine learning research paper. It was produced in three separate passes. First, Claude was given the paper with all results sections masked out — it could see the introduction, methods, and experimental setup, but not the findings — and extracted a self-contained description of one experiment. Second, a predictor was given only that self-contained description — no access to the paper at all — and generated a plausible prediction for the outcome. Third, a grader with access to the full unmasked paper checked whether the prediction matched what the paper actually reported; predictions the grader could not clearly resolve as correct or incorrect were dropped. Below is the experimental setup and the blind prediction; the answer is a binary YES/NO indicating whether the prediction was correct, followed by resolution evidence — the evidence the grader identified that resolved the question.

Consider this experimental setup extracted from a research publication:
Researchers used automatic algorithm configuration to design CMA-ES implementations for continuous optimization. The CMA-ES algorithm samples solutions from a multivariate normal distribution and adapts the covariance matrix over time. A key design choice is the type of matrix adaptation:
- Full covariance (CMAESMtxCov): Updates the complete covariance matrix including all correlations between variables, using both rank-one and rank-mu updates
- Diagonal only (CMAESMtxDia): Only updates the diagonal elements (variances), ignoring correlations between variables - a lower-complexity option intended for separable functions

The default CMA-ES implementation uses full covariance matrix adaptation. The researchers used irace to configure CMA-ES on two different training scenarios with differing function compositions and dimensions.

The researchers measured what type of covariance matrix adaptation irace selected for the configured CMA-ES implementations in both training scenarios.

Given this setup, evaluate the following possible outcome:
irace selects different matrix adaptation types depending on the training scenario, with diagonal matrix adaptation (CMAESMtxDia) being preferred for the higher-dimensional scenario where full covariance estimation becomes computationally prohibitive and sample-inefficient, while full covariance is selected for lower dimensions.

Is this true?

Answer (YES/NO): NO